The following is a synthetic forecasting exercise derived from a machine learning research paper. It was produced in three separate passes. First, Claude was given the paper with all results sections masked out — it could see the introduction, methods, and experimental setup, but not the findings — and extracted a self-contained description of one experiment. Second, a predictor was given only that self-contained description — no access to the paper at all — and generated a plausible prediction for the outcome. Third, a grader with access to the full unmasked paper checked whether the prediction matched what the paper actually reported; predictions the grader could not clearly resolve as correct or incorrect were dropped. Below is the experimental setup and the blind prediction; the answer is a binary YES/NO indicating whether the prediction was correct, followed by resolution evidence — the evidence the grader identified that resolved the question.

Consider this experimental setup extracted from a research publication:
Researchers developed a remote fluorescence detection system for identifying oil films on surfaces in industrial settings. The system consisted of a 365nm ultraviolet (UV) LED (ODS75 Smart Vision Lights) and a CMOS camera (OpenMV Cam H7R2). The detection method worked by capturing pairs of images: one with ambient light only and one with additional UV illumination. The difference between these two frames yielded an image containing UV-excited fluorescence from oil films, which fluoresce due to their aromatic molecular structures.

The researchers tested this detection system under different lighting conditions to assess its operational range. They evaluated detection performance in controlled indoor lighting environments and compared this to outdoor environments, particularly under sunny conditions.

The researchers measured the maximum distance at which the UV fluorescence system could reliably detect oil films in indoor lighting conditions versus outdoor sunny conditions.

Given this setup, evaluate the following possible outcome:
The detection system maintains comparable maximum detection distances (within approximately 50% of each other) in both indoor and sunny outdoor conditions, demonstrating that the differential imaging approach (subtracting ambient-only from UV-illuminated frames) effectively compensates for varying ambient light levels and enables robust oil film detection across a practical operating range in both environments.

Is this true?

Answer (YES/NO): NO